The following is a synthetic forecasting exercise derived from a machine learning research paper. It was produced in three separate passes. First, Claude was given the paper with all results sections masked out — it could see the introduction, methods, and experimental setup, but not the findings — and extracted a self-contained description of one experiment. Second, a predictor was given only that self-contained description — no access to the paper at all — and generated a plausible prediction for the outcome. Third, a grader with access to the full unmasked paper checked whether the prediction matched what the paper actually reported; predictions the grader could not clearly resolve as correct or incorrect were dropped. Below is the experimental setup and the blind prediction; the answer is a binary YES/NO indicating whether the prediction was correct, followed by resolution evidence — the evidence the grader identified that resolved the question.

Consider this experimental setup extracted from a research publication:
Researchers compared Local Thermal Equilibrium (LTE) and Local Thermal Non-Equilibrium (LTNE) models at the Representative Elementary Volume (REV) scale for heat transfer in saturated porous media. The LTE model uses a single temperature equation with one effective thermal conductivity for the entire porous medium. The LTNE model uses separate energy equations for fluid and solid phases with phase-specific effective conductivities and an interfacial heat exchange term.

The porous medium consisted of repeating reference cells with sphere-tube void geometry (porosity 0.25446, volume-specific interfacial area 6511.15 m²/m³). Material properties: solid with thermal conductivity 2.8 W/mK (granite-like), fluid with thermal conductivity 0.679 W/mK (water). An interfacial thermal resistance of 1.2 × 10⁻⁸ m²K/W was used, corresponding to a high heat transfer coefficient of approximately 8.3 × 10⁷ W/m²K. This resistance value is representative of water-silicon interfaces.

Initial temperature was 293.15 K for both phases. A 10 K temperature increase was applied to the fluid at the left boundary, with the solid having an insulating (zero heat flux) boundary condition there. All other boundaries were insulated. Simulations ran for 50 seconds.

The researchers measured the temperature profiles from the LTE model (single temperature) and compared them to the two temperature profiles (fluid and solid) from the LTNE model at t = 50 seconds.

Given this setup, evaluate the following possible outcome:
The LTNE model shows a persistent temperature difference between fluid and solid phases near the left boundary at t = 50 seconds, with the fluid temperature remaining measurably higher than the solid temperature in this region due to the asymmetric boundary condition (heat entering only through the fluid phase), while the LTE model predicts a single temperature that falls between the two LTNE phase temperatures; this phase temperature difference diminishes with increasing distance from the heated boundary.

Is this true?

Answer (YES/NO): NO